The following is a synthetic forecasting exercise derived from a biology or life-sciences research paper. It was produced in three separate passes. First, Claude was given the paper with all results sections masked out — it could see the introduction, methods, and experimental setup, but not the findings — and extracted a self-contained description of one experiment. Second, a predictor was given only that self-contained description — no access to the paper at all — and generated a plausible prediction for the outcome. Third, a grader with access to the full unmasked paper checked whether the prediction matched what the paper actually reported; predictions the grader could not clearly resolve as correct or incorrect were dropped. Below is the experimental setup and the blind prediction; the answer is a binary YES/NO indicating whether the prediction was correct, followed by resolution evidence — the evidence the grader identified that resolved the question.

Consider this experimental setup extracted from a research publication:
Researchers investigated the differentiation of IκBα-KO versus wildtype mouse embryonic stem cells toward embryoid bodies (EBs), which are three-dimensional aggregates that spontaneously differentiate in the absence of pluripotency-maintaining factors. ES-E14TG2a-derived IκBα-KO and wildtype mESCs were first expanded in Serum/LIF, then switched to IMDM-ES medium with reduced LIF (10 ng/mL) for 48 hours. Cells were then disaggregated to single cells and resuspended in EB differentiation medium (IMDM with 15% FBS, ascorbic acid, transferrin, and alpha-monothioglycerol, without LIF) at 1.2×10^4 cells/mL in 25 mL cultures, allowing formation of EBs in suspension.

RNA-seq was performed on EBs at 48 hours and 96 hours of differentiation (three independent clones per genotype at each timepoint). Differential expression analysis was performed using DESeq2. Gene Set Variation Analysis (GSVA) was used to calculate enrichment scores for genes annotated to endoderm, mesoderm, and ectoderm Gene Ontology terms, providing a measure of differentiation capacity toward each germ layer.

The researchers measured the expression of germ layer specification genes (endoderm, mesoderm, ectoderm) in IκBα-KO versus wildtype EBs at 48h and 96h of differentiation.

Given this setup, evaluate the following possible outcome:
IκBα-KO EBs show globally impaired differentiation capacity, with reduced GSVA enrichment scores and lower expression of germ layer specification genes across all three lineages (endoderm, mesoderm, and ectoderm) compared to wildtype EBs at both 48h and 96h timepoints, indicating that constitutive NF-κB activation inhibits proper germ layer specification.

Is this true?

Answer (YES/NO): NO